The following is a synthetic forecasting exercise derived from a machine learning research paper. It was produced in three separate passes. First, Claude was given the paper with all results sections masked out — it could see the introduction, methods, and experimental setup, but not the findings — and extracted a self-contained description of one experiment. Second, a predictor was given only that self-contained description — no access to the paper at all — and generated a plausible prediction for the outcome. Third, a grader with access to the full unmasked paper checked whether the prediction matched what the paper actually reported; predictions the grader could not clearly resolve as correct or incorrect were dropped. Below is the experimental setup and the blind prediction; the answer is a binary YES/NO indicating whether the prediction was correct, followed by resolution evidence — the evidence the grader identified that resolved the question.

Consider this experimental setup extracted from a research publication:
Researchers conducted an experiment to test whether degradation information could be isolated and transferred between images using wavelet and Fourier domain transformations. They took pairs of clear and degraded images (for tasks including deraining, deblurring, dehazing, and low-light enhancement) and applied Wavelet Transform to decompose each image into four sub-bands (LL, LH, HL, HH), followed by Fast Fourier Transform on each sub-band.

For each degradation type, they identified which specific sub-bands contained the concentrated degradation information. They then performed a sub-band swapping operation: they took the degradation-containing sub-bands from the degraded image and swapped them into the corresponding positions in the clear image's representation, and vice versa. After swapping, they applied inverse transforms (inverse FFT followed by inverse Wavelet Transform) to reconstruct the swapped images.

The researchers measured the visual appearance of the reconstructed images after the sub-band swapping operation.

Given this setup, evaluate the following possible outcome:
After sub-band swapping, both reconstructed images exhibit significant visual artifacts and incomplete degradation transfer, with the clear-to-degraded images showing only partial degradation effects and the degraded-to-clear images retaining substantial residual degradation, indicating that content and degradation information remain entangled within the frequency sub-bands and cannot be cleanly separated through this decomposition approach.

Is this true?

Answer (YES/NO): NO